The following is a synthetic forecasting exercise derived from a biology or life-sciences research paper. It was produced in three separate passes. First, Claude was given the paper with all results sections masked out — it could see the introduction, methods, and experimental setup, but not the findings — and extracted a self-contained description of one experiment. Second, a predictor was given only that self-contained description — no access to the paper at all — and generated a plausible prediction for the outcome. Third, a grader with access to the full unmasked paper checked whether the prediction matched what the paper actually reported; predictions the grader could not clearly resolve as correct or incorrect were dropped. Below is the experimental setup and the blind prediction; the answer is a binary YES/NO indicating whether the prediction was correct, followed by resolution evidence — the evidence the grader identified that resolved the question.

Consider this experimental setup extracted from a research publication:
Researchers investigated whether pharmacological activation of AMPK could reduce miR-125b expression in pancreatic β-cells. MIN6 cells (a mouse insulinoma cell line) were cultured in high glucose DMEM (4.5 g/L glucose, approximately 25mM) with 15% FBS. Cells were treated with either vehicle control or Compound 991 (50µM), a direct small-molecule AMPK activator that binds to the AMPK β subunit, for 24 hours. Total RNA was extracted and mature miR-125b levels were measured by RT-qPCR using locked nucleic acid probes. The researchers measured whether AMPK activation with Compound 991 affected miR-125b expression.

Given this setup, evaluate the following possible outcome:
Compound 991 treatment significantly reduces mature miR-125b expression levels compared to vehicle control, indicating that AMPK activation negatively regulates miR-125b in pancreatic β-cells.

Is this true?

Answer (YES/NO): YES